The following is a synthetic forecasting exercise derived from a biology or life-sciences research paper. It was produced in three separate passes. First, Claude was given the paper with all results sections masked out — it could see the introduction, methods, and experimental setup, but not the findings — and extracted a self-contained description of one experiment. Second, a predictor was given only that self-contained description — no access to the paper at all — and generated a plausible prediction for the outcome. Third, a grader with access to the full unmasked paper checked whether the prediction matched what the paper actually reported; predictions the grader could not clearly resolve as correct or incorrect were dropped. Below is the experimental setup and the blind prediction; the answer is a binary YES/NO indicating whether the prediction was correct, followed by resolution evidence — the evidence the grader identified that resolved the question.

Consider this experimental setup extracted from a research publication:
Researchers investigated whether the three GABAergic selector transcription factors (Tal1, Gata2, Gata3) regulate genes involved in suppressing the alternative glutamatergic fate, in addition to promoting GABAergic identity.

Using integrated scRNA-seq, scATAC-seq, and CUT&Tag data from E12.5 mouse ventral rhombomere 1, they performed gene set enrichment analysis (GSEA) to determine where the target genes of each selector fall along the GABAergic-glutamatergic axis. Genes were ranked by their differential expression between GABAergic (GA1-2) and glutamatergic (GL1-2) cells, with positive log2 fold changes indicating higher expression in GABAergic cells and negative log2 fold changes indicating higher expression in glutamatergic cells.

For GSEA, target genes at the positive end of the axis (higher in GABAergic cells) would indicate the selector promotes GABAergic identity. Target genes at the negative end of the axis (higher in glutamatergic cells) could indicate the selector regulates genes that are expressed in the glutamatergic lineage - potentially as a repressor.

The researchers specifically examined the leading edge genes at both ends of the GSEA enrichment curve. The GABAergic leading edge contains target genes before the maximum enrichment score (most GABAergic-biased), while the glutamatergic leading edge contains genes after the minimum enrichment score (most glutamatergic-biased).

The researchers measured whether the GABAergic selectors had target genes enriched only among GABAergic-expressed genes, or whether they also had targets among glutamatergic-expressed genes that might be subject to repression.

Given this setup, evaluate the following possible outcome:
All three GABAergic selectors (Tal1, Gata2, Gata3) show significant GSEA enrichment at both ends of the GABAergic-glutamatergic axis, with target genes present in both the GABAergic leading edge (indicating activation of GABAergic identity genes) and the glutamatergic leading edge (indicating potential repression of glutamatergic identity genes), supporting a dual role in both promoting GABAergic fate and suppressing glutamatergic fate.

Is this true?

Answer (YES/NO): NO